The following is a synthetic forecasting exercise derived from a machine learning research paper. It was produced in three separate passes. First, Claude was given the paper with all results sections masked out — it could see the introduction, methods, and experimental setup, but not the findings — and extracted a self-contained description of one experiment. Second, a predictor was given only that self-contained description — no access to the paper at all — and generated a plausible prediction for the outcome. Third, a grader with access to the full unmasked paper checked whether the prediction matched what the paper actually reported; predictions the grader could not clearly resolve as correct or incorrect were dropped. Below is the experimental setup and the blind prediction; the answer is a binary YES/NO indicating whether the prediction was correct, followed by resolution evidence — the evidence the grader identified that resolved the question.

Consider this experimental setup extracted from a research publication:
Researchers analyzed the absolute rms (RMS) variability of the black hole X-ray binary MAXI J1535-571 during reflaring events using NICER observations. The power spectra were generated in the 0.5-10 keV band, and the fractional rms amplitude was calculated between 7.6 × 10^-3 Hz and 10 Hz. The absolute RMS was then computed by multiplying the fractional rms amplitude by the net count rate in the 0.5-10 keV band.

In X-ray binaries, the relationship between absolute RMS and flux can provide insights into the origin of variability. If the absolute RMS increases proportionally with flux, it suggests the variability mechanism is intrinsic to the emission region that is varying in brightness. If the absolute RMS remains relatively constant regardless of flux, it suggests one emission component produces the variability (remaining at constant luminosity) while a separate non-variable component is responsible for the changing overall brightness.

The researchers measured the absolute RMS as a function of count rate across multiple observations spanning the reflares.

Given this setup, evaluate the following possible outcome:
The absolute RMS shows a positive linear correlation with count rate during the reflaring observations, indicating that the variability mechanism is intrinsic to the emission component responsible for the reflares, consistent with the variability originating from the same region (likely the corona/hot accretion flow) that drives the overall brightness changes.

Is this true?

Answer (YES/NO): YES